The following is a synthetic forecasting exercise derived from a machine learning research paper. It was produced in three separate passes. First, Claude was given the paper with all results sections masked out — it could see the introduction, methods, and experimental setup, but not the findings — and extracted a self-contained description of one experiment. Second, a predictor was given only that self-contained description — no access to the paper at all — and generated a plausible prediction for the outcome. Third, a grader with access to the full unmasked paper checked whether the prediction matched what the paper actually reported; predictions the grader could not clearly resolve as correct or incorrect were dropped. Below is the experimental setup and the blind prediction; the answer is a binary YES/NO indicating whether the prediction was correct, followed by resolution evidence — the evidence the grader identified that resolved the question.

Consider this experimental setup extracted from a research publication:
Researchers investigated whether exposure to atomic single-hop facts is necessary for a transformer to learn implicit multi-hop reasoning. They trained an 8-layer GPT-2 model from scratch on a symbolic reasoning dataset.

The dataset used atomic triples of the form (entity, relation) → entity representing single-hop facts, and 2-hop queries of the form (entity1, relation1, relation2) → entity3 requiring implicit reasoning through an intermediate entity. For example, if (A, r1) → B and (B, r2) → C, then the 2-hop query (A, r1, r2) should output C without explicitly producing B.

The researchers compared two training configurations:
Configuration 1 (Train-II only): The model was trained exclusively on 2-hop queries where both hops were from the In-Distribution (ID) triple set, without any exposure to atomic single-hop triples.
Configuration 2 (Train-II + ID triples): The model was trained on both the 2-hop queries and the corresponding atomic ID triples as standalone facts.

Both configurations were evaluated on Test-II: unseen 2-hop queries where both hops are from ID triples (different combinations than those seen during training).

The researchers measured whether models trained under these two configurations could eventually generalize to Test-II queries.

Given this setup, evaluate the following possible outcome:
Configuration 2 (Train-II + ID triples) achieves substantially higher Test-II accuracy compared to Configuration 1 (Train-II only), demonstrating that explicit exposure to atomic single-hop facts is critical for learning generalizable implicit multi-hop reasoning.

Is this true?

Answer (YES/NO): NO